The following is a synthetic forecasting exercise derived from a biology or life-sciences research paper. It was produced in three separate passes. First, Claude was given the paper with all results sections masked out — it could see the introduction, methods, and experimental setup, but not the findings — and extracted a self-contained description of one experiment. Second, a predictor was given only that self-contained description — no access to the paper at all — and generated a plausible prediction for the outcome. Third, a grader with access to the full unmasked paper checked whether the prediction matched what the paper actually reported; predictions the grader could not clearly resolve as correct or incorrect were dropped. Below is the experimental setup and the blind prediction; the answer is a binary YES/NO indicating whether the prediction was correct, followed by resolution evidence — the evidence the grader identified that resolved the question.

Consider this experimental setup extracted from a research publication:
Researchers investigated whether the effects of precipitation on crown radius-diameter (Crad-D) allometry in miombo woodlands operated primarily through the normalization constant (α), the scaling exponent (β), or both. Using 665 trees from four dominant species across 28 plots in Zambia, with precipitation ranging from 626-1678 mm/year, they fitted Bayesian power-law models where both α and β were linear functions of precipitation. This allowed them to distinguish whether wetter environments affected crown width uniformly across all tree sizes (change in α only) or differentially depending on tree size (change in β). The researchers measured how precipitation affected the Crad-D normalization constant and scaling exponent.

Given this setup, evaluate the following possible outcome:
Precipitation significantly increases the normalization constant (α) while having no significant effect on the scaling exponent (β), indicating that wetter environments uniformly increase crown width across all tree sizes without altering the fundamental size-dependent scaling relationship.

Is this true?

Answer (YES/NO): NO